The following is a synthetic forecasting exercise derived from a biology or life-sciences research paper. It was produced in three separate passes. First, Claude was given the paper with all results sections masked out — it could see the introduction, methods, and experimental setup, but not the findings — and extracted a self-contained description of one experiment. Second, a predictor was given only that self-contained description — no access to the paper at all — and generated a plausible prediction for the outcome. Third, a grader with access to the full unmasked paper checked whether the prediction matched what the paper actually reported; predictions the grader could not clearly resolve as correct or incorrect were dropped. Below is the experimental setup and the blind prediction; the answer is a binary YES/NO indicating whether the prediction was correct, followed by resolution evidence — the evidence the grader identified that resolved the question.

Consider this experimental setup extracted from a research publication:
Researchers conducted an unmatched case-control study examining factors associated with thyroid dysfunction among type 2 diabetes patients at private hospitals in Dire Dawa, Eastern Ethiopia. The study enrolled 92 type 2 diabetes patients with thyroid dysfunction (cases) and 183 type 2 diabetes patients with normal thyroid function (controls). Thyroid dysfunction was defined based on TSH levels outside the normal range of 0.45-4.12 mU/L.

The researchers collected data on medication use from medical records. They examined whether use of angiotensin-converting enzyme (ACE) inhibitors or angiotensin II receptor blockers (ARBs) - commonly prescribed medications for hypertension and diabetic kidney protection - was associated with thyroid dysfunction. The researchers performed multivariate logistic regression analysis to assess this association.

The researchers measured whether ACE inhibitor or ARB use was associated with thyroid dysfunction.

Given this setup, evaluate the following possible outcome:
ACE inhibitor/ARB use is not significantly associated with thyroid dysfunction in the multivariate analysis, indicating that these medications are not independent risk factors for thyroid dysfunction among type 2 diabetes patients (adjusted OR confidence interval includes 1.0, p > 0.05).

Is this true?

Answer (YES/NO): NO